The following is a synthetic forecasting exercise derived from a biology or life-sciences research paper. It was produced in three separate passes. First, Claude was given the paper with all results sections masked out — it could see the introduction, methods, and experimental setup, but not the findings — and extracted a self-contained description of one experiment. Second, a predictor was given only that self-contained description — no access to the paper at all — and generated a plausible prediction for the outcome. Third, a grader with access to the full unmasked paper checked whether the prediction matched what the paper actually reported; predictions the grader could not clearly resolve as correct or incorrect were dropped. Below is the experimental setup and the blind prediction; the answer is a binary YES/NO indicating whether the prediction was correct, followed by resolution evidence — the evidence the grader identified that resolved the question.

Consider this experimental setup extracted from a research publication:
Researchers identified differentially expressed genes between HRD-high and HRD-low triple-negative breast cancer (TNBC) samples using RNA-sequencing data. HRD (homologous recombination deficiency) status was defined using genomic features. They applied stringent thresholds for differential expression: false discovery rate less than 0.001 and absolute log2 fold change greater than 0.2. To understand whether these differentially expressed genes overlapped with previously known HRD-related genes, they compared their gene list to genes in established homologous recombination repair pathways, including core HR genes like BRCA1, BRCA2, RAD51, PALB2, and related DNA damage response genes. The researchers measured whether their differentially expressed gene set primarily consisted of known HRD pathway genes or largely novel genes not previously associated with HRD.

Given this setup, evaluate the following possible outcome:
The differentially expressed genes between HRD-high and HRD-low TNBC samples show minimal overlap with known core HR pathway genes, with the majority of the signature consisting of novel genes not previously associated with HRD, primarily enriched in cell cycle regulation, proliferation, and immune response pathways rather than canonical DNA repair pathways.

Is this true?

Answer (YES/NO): NO